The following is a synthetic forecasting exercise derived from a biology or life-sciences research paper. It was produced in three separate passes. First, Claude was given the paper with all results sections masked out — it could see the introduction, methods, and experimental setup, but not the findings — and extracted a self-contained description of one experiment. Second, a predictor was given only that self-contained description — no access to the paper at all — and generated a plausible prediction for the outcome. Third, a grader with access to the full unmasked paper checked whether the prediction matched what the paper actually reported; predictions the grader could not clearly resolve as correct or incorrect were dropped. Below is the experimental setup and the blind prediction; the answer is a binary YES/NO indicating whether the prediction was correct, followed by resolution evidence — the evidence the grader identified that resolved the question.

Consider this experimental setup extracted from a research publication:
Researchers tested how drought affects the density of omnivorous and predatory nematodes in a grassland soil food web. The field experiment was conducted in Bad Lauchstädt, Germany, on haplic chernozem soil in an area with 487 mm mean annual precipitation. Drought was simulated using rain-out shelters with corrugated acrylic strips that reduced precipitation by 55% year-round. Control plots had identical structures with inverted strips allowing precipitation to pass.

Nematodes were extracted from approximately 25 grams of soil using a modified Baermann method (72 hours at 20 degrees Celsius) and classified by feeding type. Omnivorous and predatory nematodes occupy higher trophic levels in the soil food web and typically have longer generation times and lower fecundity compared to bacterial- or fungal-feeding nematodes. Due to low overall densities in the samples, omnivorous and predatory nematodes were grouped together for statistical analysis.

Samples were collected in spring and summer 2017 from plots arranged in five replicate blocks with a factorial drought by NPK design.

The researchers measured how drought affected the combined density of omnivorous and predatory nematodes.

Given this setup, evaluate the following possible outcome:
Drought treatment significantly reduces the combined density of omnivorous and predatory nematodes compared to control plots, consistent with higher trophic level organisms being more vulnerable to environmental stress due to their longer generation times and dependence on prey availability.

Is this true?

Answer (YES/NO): NO